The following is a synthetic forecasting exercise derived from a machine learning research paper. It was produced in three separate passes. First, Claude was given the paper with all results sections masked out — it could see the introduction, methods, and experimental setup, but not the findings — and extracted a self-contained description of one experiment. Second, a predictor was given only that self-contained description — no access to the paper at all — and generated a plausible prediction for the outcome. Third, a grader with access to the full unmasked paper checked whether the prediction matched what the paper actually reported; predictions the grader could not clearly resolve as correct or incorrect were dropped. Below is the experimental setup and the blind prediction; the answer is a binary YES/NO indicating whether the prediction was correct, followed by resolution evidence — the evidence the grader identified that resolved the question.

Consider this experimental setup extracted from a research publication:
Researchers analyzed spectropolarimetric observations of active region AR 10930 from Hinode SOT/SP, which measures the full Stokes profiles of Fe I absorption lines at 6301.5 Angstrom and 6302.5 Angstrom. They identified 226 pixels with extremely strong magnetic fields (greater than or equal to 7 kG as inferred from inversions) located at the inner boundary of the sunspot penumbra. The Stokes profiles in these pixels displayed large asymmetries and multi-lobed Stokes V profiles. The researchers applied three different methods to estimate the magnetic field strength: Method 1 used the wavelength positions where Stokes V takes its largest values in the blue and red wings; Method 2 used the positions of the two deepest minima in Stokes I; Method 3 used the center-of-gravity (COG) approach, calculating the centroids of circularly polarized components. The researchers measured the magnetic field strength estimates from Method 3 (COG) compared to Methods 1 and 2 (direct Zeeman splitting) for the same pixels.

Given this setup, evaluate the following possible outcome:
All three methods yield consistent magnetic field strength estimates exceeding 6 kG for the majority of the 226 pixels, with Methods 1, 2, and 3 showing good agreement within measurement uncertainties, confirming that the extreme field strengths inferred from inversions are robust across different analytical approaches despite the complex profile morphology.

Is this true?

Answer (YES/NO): NO